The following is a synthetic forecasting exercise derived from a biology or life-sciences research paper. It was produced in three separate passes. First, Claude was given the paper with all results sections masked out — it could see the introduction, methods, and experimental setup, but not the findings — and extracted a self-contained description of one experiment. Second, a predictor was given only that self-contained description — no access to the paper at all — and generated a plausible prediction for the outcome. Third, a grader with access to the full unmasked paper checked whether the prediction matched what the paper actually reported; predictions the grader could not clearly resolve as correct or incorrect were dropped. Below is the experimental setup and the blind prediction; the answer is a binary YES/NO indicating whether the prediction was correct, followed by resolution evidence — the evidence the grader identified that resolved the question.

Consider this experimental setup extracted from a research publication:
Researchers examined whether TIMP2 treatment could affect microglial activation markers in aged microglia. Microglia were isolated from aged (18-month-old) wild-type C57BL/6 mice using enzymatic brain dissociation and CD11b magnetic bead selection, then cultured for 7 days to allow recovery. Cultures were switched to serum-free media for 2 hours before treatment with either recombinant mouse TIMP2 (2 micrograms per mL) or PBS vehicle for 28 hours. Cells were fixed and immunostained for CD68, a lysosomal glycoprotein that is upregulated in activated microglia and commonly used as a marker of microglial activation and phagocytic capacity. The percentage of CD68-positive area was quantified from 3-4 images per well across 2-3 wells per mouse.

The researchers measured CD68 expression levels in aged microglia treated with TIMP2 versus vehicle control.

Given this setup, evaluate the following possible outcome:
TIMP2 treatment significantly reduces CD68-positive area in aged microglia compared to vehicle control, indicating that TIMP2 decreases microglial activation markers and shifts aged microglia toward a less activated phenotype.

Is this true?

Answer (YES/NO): YES